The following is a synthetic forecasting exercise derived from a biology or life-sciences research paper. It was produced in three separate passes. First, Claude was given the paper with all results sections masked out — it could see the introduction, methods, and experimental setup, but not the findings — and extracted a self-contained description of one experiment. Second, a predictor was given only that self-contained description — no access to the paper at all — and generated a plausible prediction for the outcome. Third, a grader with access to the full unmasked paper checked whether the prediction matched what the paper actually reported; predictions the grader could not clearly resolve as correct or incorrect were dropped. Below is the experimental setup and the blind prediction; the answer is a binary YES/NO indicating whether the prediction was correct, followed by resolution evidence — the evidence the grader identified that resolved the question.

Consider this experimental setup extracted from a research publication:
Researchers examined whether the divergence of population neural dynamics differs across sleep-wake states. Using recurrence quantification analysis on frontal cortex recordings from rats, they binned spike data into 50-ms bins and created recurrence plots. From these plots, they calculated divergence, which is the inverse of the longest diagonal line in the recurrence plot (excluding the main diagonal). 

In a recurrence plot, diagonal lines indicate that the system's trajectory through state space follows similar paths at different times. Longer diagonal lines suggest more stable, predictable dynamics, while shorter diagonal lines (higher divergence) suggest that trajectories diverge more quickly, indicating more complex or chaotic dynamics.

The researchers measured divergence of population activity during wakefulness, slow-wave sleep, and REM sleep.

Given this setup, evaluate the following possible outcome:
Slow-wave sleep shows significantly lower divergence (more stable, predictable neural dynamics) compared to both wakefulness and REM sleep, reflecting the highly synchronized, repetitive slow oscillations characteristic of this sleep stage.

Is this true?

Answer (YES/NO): YES